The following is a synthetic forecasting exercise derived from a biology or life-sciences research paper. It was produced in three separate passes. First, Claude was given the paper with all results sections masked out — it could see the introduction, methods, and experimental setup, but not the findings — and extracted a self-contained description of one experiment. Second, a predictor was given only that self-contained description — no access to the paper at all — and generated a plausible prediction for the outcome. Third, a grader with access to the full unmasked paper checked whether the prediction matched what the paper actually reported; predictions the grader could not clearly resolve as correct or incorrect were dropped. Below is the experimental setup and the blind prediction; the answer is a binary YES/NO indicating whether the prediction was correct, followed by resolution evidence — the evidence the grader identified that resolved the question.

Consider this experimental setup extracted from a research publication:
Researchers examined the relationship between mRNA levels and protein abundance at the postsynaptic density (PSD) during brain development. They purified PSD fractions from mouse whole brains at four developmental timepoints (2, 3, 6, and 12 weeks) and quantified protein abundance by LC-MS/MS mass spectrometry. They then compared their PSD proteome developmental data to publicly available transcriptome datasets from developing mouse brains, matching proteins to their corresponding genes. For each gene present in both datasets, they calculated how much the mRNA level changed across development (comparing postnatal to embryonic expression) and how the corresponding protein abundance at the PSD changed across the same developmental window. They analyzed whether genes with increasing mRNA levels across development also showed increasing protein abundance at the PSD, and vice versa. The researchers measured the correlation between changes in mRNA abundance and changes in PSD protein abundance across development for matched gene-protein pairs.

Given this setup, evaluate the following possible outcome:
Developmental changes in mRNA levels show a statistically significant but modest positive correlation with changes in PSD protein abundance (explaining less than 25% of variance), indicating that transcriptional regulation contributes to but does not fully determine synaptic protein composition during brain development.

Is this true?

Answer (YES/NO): NO